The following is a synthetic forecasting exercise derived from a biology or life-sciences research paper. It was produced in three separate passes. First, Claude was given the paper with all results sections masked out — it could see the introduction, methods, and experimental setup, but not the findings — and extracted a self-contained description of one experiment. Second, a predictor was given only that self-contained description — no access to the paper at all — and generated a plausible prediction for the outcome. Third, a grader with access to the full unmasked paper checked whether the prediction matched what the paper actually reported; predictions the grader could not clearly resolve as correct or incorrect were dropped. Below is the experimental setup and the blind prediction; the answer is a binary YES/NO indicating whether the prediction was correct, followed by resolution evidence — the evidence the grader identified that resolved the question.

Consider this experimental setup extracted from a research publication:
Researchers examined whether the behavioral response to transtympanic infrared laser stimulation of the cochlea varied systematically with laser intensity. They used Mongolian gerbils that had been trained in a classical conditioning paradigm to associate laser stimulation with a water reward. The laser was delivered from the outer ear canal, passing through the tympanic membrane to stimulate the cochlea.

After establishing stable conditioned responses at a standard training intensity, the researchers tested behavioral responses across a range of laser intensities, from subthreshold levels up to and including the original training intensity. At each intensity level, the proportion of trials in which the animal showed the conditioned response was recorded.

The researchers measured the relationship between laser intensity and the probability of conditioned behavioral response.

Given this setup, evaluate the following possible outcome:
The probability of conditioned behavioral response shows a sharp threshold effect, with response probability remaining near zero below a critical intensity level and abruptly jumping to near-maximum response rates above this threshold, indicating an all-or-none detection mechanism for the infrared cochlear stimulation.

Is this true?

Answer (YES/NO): NO